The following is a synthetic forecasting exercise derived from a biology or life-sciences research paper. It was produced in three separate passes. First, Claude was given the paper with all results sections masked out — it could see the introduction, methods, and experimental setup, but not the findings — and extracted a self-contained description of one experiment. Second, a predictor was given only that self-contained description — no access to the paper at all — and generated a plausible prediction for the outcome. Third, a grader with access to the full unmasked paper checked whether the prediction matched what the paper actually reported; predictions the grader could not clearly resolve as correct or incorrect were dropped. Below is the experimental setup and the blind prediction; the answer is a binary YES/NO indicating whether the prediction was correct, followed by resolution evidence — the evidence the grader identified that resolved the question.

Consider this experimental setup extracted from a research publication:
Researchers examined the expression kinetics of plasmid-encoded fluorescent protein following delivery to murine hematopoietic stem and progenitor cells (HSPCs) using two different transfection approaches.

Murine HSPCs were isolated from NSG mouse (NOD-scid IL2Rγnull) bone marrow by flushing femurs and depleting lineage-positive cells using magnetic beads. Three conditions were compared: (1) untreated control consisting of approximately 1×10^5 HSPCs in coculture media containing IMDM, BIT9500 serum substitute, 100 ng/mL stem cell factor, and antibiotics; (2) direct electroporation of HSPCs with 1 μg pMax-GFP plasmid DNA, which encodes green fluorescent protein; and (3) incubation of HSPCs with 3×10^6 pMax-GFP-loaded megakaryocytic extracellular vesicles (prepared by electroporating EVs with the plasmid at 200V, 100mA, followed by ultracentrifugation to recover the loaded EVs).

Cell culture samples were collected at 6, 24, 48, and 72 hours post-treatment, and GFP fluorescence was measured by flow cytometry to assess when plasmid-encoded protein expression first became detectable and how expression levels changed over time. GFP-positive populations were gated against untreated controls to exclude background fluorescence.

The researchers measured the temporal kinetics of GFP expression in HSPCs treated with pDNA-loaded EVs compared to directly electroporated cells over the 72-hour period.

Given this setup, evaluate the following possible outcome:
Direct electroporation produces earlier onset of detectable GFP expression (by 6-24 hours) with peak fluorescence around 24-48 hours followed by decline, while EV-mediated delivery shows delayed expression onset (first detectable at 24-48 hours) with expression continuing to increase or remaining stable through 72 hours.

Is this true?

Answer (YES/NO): NO